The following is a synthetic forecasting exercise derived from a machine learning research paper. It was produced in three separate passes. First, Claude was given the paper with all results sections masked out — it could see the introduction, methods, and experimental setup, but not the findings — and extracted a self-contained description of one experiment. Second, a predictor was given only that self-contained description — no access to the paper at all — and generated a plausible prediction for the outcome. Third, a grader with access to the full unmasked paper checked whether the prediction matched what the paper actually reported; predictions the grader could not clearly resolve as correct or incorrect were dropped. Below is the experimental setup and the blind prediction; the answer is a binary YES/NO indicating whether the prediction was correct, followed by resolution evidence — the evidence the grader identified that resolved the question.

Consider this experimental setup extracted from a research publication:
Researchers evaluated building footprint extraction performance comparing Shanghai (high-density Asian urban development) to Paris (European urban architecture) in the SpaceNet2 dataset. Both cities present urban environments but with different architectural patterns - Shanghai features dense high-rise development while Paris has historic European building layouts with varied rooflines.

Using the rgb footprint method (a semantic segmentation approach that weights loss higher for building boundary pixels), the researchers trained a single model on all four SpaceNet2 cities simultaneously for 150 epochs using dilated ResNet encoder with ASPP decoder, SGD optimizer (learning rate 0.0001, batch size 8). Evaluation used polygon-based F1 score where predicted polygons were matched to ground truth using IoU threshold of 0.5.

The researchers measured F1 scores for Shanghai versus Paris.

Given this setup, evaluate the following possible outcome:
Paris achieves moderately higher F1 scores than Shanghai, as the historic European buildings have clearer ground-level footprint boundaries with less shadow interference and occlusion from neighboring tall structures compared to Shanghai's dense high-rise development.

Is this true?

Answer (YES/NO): YES